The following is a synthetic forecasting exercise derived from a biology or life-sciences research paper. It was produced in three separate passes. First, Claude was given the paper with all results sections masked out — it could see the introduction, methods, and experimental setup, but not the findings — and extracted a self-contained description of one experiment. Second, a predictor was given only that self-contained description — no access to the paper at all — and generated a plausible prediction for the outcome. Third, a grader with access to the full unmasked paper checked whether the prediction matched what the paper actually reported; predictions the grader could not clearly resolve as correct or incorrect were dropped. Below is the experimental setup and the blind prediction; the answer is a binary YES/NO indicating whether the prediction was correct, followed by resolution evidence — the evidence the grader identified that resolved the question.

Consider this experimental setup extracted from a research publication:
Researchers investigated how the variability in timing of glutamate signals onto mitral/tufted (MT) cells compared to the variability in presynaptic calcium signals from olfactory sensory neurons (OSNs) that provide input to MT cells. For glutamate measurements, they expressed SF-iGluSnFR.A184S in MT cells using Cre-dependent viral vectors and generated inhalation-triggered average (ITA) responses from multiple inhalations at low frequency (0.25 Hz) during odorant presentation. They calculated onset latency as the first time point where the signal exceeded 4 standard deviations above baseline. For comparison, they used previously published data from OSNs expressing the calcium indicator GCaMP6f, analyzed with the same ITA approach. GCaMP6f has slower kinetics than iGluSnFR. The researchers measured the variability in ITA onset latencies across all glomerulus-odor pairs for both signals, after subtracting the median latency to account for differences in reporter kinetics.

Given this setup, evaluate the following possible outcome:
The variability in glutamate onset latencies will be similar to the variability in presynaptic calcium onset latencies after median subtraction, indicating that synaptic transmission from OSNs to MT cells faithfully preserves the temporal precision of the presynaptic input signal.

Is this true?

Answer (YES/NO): YES